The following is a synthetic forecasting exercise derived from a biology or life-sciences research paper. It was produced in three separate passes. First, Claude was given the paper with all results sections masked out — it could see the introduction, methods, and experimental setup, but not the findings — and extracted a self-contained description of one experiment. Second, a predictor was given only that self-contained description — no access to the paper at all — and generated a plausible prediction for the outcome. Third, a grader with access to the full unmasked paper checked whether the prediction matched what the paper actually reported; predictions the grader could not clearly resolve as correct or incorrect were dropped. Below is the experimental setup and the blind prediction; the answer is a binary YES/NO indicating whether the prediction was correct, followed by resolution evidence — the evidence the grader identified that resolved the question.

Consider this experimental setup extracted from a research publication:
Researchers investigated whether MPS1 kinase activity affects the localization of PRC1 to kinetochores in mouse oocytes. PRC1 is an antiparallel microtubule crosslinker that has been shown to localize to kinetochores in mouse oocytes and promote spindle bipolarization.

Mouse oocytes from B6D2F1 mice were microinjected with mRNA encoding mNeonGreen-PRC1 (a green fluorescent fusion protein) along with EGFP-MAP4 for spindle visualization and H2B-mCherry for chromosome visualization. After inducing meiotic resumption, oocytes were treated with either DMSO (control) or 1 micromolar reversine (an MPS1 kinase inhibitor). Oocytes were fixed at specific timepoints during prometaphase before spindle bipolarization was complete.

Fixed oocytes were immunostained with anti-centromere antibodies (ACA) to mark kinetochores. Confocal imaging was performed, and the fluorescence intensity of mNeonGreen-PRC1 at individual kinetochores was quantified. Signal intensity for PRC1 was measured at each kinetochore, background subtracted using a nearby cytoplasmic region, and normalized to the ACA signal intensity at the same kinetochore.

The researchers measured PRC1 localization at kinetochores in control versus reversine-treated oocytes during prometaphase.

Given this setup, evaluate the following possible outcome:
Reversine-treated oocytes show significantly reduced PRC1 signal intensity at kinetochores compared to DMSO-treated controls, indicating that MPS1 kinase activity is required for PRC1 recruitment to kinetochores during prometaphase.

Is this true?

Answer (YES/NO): YES